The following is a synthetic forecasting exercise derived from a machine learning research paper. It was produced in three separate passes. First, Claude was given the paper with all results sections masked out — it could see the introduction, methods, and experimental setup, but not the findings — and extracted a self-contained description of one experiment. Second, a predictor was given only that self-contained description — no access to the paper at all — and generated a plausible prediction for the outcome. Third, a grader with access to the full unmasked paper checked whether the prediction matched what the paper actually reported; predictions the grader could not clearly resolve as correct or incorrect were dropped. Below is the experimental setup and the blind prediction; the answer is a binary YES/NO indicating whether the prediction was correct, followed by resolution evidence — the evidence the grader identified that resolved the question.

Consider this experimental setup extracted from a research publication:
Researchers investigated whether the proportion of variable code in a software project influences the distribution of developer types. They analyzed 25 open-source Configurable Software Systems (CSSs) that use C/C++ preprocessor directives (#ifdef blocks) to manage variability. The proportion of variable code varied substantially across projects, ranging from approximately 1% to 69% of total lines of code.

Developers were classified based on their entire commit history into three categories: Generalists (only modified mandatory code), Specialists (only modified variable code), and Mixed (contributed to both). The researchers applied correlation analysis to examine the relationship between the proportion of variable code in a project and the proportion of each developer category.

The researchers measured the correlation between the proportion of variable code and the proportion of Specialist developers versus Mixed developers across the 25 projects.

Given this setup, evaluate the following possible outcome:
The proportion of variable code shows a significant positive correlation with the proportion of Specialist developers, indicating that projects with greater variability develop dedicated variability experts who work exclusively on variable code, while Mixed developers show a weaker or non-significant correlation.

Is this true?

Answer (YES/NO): YES